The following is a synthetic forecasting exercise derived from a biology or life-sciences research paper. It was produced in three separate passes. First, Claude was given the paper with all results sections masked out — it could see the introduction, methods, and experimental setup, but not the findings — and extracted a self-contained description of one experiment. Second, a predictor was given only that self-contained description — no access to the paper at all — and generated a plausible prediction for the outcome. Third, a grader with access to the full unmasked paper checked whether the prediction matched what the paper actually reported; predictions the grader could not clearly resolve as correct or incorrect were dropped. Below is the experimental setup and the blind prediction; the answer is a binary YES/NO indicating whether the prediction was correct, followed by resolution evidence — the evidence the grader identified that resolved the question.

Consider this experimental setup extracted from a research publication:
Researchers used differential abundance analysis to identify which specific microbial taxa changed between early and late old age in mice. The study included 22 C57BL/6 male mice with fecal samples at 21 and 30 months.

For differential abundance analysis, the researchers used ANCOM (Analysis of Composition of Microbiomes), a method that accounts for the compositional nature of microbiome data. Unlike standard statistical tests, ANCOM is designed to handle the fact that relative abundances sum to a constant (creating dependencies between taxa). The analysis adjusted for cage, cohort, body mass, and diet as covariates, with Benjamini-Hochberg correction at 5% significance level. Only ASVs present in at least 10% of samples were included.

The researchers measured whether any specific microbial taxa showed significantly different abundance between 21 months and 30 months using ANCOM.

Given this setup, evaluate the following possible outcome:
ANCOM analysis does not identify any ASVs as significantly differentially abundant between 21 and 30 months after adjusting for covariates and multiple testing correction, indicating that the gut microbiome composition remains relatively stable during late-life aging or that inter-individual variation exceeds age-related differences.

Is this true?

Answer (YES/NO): NO